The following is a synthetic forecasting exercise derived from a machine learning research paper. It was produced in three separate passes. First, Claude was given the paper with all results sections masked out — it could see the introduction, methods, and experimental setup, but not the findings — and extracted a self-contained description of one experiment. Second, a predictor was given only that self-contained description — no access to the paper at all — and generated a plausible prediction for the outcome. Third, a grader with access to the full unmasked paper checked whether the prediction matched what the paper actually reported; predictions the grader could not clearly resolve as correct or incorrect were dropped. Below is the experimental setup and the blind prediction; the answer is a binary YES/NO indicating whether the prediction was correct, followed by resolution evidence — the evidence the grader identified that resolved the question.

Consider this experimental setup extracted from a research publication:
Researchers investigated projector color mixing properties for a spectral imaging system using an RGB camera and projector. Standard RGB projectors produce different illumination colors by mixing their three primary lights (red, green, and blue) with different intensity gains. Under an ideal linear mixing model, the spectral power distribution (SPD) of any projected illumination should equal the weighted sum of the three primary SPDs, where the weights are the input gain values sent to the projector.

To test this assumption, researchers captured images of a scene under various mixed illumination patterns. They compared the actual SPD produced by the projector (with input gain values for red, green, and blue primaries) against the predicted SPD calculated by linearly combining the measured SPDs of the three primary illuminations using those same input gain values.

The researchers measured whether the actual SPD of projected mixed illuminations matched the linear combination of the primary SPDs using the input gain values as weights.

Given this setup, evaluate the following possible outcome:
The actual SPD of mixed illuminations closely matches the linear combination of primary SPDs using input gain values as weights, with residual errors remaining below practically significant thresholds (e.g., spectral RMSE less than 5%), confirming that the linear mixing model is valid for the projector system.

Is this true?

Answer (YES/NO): NO